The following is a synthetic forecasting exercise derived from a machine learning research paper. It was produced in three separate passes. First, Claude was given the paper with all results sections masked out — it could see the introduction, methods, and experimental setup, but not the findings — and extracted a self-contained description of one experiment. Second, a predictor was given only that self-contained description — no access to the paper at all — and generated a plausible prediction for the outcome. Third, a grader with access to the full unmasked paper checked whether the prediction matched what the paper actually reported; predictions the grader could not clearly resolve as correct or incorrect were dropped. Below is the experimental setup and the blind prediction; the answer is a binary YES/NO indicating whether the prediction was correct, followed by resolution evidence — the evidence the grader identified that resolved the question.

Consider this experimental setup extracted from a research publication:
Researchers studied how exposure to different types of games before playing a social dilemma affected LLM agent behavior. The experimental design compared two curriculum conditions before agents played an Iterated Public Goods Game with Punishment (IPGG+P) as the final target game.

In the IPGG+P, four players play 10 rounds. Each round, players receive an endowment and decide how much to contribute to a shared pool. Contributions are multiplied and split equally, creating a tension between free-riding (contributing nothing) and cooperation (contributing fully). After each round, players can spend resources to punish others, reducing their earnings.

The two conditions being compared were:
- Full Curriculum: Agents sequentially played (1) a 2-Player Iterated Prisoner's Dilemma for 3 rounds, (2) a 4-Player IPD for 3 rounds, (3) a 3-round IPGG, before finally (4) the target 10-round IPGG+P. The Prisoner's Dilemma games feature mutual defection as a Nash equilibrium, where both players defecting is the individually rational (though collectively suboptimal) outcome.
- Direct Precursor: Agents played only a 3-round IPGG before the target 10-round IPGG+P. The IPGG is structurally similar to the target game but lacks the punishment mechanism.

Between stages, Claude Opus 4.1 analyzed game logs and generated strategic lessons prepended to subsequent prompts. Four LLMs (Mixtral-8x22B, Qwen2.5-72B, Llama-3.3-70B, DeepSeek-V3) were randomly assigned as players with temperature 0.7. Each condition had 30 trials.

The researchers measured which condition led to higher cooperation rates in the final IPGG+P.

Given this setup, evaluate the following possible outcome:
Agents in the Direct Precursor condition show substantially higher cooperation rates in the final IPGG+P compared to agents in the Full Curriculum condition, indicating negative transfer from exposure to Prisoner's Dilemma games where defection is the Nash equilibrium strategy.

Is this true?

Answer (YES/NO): YES